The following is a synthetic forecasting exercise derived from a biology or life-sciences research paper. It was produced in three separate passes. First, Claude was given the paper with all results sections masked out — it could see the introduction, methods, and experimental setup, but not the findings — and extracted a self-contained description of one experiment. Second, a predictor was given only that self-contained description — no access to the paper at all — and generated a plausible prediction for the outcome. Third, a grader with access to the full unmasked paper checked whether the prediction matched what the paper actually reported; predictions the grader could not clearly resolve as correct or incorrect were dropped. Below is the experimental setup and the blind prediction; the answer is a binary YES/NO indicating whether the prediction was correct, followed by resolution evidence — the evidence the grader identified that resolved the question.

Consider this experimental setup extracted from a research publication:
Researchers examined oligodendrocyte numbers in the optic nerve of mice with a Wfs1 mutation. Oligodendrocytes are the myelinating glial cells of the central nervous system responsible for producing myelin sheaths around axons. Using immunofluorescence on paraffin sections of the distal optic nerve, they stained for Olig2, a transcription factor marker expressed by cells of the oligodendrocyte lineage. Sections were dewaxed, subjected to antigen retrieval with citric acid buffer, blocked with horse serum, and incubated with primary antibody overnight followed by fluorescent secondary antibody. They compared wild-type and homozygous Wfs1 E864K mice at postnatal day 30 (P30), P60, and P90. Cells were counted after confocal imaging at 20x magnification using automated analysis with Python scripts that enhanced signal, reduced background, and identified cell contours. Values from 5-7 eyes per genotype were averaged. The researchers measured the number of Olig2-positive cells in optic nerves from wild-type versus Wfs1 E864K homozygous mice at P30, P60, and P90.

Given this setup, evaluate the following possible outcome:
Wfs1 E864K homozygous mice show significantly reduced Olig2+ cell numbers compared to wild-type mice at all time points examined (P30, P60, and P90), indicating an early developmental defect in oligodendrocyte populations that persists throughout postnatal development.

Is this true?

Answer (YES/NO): NO